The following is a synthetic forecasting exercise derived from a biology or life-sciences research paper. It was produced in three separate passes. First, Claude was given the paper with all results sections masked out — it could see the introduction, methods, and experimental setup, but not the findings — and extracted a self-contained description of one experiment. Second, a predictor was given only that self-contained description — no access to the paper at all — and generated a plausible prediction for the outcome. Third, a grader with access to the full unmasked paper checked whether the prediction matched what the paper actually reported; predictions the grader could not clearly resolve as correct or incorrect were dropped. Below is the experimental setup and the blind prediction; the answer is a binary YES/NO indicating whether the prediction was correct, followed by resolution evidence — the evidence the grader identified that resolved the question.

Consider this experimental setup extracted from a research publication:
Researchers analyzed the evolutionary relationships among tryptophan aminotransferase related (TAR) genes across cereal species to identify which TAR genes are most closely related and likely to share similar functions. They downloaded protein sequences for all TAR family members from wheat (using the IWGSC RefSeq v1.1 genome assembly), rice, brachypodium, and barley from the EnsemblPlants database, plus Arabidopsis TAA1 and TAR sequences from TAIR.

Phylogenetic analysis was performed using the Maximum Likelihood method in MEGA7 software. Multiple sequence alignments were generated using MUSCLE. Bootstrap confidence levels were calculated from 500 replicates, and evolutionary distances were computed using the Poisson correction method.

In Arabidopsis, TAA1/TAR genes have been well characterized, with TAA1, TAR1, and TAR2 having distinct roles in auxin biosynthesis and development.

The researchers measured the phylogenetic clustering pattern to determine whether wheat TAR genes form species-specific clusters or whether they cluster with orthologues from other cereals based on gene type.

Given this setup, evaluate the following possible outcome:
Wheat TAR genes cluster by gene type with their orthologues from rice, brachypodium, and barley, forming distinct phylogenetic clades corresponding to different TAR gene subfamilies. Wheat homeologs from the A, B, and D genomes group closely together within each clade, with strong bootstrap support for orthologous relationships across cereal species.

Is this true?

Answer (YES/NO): NO